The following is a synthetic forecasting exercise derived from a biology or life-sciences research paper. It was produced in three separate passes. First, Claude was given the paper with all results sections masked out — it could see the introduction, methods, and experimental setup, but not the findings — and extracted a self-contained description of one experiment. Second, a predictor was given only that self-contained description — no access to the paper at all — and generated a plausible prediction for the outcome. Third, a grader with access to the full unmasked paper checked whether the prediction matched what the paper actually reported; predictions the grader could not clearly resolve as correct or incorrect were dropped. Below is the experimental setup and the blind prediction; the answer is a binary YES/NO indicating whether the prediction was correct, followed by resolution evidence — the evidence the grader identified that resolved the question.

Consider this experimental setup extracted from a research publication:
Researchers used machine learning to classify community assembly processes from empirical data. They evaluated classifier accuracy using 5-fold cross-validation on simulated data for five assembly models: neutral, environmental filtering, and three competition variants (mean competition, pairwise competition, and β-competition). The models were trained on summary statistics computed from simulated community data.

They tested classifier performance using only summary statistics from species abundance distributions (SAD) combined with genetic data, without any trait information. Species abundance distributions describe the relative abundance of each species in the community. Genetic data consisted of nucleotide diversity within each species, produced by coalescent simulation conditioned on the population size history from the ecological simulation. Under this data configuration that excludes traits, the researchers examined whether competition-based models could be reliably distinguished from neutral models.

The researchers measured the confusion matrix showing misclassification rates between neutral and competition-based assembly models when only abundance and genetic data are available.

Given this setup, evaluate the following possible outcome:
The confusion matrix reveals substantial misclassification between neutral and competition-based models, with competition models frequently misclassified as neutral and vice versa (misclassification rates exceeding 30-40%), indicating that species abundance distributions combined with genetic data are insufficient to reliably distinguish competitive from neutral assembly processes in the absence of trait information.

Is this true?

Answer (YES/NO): NO